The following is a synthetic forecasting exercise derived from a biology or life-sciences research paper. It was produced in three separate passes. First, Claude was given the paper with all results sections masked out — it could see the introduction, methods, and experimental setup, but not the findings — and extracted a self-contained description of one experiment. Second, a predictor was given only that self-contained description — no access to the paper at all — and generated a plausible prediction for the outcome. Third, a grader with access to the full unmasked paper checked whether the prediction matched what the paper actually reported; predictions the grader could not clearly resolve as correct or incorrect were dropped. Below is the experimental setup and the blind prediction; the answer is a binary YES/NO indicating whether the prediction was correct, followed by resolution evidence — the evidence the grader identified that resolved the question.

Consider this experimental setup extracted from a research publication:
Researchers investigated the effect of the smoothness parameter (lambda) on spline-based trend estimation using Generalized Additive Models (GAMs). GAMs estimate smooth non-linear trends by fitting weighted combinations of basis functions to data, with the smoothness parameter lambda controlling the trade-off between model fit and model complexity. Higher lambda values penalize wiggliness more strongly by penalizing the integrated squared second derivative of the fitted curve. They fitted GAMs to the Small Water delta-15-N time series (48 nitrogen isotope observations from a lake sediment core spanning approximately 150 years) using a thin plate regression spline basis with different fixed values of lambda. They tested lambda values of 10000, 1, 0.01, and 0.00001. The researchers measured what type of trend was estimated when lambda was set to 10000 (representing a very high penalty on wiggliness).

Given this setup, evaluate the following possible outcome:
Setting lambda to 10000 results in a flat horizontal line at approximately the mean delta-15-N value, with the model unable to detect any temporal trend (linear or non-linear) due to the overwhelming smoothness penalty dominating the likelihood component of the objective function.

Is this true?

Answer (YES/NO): NO